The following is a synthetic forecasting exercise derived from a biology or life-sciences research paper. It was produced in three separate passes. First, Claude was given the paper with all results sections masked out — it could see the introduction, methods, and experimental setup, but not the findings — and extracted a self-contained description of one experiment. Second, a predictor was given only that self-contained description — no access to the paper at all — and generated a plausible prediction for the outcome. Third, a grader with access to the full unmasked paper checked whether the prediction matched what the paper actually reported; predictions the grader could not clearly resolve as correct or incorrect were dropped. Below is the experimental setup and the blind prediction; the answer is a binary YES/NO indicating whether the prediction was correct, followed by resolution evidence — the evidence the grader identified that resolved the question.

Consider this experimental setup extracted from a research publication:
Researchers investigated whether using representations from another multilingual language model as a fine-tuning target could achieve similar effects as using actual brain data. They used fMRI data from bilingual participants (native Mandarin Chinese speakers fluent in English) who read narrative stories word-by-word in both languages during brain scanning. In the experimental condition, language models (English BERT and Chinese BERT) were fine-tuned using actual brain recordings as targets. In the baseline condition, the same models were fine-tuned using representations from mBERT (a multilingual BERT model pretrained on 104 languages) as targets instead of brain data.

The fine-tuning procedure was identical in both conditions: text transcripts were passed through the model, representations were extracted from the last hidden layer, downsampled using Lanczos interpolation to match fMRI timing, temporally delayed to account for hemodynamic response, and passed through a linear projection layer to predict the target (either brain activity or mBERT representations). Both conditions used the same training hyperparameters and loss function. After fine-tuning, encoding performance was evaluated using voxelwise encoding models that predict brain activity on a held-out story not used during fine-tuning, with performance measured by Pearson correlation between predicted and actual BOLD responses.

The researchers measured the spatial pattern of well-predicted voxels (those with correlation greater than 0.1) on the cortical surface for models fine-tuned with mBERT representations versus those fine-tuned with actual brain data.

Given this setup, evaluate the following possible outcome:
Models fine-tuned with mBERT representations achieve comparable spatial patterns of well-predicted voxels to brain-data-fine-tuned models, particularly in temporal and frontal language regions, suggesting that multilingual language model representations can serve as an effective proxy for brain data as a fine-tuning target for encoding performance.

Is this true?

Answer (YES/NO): NO